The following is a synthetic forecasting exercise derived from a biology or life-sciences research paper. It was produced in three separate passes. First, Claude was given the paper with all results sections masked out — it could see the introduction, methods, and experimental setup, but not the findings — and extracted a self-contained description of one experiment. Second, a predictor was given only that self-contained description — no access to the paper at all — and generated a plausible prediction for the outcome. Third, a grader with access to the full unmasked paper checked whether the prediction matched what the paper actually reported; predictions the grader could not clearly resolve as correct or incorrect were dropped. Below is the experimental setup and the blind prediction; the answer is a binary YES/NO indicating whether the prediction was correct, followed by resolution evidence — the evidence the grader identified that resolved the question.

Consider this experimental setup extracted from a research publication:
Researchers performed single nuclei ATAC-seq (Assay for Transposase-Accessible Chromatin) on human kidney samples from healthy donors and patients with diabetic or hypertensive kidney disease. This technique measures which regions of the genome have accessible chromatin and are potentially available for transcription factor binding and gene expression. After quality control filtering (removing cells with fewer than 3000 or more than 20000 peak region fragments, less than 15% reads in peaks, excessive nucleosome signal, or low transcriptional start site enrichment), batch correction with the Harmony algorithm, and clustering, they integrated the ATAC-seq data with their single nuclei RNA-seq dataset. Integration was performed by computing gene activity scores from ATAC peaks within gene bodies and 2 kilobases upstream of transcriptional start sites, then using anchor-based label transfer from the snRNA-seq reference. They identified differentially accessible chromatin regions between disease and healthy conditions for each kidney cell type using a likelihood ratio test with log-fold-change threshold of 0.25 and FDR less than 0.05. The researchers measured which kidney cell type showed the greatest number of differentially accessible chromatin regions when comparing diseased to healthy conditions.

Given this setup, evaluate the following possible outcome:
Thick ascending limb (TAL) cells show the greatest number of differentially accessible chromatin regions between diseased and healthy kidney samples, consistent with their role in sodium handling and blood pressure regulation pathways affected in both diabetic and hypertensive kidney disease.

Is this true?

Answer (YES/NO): NO